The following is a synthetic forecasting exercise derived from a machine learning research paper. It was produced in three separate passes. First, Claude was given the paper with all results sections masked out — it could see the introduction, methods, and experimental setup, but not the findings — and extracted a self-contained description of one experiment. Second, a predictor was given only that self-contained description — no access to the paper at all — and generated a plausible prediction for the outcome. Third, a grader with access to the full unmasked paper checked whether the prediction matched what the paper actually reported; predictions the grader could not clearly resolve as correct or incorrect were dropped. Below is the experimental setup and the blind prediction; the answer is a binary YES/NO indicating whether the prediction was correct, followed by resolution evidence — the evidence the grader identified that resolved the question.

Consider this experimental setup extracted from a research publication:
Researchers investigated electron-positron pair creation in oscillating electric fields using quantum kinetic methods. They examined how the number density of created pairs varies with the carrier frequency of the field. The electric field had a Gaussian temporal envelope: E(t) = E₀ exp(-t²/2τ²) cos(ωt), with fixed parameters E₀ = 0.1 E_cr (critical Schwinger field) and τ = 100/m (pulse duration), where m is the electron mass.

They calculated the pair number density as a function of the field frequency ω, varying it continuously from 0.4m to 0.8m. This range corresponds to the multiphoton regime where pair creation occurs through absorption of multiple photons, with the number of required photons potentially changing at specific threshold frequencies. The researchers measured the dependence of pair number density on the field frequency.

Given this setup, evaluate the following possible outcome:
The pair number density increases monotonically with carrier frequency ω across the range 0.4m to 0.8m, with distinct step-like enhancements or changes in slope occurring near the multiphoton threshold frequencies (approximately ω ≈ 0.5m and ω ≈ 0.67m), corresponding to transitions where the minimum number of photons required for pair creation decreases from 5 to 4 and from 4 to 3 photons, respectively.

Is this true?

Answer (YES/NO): NO